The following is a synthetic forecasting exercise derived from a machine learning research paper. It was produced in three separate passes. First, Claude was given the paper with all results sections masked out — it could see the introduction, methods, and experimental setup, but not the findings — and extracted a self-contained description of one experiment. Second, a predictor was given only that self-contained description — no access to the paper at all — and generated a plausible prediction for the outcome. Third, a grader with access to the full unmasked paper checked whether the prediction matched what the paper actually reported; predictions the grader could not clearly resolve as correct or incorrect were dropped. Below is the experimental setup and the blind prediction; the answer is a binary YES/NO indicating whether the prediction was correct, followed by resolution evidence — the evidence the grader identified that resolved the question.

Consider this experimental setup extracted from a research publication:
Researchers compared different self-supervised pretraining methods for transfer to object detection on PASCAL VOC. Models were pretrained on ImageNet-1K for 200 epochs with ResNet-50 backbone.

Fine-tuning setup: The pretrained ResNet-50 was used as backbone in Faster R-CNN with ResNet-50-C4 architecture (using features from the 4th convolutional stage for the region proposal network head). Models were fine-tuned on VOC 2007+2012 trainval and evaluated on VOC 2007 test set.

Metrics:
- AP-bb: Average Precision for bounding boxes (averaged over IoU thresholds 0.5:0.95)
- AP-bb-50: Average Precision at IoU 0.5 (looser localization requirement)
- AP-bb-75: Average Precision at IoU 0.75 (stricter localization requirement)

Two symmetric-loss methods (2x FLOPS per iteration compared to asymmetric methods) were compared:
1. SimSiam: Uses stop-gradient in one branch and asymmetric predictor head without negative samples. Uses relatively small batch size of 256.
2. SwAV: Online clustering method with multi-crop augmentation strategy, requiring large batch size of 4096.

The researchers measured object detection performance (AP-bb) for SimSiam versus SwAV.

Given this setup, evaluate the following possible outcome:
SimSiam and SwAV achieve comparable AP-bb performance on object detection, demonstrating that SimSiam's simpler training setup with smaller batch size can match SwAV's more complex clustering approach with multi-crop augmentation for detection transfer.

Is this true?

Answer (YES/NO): NO